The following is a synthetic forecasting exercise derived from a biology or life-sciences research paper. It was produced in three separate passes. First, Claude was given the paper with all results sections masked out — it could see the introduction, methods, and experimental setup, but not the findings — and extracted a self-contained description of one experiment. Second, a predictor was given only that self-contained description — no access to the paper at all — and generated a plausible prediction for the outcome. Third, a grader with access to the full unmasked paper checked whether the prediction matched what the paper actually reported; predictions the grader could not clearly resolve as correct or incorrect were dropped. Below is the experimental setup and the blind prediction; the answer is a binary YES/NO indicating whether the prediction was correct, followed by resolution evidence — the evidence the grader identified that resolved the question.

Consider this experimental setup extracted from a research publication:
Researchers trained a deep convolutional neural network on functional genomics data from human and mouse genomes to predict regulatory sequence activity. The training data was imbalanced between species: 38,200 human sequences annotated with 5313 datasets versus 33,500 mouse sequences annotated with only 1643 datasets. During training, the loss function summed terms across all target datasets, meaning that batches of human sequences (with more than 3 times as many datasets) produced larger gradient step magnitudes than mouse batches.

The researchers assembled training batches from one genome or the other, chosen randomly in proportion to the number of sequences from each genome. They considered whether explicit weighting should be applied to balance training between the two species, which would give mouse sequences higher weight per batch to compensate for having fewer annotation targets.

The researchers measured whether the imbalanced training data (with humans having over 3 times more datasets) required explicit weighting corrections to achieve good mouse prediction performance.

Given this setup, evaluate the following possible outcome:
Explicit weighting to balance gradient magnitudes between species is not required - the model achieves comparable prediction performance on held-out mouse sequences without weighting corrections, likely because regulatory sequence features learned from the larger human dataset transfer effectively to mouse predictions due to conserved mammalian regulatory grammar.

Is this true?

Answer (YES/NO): YES